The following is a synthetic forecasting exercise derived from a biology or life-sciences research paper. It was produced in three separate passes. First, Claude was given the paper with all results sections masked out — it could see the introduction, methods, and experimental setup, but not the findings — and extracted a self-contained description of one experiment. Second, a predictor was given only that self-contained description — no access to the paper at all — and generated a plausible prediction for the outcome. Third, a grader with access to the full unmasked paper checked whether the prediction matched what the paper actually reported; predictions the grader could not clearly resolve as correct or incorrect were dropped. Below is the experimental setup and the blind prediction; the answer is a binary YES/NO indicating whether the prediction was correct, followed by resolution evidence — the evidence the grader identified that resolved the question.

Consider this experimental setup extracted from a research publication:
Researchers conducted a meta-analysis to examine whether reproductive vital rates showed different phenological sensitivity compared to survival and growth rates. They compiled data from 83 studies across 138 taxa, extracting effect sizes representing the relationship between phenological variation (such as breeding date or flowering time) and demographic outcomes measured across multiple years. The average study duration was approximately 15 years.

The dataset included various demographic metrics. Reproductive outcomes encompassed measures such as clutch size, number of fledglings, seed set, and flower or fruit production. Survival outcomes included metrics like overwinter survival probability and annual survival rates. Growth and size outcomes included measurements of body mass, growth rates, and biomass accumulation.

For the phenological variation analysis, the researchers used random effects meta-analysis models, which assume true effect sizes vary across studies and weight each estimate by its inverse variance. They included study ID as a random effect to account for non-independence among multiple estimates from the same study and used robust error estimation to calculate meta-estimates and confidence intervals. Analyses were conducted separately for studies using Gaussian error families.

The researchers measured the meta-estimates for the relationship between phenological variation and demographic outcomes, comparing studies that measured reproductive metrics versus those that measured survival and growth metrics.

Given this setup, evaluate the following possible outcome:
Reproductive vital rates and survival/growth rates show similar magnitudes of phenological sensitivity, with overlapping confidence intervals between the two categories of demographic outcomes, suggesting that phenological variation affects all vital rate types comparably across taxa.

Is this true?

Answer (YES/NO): NO